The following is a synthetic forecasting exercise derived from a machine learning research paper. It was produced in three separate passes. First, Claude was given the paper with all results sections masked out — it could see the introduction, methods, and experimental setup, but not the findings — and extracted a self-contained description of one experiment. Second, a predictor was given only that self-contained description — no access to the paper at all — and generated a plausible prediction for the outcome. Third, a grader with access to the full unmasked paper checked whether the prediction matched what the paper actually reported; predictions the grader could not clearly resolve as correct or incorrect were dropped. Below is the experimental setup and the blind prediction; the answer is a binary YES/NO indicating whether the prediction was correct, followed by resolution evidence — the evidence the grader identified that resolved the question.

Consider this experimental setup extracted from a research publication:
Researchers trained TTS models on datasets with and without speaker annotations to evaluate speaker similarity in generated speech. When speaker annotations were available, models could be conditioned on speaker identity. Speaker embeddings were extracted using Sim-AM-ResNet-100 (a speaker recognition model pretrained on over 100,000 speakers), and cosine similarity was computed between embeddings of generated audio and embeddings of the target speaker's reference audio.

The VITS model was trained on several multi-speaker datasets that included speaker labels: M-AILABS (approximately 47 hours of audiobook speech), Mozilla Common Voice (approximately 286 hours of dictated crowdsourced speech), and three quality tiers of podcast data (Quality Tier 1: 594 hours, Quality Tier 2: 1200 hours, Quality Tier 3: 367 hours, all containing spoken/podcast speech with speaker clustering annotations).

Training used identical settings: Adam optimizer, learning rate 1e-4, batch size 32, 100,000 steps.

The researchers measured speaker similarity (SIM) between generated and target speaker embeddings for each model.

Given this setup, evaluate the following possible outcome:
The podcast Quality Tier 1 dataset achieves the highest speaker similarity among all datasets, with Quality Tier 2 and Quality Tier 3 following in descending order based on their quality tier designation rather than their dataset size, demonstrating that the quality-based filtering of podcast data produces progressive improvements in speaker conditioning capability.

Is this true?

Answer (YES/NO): NO